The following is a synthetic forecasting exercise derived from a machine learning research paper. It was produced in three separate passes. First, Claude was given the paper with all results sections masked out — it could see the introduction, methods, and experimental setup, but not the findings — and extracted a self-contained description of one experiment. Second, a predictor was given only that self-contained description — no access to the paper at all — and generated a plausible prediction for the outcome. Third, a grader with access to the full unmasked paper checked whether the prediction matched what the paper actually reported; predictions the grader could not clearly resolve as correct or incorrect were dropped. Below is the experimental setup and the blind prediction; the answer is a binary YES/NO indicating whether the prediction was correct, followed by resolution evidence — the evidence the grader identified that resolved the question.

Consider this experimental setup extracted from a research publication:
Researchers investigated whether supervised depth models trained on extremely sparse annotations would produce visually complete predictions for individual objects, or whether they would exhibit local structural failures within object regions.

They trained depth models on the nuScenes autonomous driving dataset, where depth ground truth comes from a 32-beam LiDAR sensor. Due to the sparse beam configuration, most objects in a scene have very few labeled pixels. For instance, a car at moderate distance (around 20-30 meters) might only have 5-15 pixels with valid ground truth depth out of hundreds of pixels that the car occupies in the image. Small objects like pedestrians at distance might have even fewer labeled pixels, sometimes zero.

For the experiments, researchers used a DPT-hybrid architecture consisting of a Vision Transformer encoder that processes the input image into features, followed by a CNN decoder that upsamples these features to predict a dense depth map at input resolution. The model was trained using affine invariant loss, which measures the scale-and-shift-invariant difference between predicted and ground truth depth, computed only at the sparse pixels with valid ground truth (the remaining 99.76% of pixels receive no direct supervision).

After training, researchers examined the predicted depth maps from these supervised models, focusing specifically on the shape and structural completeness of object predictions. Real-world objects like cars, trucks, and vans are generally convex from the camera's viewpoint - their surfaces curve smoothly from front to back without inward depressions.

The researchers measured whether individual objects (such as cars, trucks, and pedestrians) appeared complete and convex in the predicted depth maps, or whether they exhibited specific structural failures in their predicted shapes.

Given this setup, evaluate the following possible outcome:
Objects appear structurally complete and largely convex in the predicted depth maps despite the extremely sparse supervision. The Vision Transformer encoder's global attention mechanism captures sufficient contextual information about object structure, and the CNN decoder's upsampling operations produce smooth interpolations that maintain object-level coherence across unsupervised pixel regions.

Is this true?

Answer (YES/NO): NO